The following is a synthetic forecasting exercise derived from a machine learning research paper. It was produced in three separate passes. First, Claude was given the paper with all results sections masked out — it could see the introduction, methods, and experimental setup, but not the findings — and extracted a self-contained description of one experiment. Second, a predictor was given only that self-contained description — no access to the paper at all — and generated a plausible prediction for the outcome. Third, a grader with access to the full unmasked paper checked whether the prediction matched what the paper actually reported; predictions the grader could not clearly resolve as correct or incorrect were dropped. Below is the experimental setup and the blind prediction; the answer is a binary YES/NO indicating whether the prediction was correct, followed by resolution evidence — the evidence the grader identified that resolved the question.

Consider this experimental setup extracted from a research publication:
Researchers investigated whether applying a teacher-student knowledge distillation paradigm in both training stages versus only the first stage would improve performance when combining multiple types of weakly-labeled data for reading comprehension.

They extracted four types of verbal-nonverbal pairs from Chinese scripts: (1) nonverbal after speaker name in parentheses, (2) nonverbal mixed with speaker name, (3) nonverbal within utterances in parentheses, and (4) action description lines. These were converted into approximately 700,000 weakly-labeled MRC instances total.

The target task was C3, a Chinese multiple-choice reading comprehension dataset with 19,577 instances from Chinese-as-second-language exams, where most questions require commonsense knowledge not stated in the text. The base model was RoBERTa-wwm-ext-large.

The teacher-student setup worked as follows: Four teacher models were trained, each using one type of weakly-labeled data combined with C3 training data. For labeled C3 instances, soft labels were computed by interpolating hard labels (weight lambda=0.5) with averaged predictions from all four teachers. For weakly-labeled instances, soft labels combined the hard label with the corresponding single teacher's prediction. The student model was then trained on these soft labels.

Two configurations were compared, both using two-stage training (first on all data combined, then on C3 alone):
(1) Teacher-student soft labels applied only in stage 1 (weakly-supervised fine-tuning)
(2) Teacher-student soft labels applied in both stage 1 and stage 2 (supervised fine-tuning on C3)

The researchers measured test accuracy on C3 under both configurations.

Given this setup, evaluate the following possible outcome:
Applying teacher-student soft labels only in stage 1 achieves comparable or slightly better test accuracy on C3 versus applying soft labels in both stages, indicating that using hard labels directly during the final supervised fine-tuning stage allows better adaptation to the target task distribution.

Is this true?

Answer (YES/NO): NO